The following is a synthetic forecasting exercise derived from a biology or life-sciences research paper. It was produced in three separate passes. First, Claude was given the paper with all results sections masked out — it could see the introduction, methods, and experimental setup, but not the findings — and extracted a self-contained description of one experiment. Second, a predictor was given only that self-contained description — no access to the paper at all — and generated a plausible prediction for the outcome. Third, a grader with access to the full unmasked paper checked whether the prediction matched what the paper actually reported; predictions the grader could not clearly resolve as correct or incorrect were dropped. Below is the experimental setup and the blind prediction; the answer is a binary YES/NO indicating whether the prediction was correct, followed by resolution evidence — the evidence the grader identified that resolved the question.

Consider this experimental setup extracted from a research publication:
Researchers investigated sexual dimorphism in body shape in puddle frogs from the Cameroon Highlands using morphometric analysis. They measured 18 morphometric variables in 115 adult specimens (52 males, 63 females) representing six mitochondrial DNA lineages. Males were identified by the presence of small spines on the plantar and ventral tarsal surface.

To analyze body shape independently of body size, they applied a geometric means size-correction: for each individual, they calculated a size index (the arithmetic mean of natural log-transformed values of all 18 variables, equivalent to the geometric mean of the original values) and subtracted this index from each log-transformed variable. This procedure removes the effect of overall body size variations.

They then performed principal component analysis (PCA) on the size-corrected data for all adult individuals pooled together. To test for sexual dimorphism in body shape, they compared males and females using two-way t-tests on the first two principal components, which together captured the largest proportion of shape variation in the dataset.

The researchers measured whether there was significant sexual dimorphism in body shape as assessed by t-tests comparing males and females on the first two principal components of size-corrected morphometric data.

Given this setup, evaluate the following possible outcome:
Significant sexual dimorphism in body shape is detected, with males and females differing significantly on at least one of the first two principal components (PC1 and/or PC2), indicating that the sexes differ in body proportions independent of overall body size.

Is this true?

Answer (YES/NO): NO